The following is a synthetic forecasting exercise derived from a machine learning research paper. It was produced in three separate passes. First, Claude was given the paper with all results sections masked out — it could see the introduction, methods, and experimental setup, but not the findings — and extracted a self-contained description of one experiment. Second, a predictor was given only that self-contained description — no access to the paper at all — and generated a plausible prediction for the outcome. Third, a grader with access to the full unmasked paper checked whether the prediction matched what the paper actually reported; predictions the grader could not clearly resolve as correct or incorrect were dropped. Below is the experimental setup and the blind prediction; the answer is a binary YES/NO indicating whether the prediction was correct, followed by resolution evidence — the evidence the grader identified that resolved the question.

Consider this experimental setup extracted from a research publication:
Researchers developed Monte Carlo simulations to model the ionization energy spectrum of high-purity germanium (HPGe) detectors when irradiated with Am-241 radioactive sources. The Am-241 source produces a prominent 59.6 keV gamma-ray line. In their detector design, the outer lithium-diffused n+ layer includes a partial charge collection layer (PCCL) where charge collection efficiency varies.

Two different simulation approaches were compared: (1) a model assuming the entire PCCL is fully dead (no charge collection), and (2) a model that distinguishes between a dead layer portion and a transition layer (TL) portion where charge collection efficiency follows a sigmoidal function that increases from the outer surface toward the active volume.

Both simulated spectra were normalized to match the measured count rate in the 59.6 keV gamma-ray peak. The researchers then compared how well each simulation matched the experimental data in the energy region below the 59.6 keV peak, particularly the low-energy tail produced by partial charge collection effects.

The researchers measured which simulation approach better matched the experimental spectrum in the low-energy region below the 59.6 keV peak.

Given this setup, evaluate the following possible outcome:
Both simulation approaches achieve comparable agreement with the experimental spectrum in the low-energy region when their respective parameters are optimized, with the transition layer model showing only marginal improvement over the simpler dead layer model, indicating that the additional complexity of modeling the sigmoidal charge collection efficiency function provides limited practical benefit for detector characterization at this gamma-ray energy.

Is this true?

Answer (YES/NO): NO